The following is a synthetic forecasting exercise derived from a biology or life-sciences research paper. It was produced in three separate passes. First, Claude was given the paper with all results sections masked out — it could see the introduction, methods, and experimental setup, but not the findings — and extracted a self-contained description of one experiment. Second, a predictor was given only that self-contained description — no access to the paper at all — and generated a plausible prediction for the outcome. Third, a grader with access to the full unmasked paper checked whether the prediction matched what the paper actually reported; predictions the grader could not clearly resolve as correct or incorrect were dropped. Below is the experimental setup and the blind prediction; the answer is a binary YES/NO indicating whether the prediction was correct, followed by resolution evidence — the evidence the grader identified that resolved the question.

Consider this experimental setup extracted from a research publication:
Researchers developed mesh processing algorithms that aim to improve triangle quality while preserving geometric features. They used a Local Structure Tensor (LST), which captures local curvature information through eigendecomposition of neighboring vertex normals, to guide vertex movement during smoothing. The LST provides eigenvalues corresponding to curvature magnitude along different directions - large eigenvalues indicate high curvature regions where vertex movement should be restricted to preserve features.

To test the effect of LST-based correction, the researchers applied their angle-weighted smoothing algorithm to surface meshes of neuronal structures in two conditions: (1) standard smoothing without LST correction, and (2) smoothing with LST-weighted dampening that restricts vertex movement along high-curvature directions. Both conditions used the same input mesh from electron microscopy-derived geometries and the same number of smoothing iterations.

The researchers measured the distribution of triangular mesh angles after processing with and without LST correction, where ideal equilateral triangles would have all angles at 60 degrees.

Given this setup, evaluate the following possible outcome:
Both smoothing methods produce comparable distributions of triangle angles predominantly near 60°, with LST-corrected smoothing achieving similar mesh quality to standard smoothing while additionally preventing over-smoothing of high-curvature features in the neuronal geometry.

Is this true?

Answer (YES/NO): NO